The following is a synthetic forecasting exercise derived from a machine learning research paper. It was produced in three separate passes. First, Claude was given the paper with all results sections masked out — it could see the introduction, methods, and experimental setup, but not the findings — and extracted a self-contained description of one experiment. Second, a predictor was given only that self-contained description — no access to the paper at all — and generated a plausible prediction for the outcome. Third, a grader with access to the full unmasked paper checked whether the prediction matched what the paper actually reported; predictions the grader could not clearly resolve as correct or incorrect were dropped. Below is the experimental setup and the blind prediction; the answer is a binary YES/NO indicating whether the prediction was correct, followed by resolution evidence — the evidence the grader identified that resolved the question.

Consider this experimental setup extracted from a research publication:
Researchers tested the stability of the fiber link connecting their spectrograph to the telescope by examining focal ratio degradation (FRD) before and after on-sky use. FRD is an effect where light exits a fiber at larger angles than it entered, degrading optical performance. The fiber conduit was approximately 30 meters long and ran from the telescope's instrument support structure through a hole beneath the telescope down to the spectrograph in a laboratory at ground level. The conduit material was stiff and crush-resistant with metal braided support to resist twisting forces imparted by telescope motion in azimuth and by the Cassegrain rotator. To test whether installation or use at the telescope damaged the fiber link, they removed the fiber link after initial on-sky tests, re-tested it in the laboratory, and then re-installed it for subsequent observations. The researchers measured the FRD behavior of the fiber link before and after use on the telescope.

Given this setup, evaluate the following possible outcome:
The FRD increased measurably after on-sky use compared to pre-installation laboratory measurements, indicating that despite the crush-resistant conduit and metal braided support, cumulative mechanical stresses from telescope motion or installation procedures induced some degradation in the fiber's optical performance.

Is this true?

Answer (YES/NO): NO